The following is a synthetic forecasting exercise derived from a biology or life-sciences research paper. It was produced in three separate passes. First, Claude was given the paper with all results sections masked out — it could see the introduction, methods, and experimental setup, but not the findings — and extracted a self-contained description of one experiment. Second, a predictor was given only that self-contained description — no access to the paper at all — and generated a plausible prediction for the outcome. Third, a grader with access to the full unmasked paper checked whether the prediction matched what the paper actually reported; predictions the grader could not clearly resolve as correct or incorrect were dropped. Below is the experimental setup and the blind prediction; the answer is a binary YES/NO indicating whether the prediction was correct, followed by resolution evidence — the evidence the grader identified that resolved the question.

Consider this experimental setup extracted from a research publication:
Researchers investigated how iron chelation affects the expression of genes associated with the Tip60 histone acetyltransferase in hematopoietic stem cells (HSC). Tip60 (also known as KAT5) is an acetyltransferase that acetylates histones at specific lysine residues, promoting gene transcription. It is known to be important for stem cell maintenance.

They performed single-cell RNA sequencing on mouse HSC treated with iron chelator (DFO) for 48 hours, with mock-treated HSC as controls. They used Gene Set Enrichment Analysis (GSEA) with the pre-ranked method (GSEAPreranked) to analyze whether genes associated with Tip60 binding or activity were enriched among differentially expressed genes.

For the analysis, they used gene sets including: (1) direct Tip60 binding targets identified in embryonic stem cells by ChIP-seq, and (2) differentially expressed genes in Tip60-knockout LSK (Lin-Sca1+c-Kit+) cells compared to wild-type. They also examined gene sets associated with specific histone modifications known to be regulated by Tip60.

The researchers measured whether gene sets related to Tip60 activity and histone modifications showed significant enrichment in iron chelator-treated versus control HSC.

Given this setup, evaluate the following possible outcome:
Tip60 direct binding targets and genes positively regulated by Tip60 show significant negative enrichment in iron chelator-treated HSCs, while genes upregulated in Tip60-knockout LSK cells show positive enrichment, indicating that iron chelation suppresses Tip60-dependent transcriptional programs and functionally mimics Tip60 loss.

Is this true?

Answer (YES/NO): NO